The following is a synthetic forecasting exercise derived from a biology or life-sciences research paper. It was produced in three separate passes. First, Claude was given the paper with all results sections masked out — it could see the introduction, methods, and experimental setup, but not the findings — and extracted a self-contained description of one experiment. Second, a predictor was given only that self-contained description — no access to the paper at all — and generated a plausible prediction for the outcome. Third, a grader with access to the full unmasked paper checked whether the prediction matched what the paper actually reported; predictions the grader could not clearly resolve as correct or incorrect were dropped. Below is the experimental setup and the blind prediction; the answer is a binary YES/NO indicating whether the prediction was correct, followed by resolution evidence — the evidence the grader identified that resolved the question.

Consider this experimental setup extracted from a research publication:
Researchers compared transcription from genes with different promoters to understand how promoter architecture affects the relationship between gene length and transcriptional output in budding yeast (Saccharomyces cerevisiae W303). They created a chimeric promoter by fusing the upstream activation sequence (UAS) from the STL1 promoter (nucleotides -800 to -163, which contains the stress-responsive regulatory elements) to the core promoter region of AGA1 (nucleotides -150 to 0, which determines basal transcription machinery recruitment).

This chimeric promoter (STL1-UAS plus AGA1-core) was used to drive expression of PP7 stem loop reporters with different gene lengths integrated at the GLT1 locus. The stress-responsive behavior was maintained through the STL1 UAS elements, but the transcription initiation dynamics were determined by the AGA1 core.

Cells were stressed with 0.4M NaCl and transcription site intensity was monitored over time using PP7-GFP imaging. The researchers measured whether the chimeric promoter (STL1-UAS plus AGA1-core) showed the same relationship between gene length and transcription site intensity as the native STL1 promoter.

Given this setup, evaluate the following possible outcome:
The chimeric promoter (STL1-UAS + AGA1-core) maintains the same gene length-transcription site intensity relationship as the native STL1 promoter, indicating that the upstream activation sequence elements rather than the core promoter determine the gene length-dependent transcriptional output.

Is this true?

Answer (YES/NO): NO